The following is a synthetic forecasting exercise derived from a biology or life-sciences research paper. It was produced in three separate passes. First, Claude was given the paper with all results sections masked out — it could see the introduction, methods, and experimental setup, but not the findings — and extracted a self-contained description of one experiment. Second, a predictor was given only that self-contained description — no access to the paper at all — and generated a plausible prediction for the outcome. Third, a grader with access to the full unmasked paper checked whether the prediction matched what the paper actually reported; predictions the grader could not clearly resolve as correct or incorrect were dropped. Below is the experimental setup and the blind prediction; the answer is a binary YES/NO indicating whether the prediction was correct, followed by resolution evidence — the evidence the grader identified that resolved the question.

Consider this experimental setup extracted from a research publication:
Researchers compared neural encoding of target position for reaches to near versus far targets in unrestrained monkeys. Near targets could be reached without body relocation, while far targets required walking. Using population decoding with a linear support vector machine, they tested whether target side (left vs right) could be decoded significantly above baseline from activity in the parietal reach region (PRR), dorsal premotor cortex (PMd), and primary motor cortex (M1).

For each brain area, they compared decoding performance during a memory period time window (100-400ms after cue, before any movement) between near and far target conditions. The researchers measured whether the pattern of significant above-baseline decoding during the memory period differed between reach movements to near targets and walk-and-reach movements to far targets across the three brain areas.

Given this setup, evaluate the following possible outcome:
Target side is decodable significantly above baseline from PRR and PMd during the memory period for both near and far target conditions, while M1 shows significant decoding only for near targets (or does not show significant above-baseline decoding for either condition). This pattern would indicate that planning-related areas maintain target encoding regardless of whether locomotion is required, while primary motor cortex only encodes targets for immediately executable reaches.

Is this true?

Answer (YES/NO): YES